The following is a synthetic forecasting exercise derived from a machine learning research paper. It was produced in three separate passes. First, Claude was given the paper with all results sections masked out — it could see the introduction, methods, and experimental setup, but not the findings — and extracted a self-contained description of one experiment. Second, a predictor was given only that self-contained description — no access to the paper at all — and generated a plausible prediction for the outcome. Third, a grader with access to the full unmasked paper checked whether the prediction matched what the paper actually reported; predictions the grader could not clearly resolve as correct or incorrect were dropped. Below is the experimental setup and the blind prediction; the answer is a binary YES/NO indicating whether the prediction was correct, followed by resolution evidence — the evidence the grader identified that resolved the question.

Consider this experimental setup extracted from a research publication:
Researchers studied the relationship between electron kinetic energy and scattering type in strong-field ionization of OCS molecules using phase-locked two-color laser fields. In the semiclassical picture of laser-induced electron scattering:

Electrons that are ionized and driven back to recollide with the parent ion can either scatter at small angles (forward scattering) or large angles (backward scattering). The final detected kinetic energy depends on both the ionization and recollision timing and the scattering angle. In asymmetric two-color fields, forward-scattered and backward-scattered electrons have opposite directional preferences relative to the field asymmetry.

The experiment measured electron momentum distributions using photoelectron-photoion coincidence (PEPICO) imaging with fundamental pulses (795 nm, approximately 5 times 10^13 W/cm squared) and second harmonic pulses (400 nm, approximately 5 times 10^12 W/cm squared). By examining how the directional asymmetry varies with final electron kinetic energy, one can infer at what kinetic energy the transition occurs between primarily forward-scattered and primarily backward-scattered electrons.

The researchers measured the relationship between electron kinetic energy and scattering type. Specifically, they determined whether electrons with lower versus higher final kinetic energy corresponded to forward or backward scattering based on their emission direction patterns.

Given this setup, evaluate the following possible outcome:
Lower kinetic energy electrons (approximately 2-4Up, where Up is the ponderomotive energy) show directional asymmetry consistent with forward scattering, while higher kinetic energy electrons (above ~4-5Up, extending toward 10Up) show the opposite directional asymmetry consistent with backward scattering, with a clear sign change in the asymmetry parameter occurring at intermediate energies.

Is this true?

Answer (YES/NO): NO